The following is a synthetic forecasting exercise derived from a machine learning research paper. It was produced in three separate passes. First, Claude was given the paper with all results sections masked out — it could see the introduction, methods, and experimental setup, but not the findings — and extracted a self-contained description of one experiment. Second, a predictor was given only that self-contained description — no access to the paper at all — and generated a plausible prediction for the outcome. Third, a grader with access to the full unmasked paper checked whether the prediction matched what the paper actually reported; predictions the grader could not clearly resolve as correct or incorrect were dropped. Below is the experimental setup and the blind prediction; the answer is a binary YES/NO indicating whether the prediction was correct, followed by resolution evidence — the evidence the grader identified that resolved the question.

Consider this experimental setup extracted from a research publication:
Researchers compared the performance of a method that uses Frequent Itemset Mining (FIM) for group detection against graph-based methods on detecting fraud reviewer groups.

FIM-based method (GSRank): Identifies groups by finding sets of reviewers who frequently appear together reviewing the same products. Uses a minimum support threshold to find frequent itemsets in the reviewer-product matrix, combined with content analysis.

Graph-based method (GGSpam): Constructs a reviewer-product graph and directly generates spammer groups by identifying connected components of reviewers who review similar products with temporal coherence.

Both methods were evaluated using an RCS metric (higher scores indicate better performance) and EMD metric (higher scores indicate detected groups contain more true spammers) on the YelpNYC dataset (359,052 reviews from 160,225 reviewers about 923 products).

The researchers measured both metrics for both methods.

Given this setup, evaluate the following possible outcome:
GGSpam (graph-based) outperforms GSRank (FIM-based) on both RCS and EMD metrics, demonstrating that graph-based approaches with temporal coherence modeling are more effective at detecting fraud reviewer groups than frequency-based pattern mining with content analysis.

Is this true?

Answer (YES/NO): NO